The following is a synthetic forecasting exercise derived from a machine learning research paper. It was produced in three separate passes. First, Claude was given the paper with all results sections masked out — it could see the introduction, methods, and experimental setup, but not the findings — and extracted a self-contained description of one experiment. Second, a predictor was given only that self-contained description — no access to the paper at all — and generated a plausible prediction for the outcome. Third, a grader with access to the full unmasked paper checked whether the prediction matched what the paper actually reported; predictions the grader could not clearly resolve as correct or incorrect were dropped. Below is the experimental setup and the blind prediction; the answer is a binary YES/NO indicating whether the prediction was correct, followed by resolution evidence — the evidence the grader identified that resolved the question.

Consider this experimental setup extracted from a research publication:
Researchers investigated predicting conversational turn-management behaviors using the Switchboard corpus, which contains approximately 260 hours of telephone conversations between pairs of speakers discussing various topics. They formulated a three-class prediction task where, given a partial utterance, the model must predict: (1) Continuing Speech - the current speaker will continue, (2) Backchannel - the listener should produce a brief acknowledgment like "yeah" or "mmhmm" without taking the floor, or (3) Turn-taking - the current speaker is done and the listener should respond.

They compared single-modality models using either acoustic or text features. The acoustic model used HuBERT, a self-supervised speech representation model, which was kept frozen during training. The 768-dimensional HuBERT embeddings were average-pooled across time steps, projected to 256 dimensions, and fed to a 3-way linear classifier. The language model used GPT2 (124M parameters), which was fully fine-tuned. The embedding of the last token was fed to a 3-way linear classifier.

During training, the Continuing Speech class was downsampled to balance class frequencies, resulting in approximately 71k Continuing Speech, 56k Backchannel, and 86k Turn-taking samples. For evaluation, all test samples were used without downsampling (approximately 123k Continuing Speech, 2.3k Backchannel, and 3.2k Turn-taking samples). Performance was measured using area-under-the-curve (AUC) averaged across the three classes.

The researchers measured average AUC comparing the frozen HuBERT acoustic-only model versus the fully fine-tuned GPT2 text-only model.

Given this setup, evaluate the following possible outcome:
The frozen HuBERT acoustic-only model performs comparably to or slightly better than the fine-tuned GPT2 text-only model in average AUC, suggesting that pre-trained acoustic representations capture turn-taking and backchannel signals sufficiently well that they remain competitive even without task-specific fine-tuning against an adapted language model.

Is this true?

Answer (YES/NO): NO